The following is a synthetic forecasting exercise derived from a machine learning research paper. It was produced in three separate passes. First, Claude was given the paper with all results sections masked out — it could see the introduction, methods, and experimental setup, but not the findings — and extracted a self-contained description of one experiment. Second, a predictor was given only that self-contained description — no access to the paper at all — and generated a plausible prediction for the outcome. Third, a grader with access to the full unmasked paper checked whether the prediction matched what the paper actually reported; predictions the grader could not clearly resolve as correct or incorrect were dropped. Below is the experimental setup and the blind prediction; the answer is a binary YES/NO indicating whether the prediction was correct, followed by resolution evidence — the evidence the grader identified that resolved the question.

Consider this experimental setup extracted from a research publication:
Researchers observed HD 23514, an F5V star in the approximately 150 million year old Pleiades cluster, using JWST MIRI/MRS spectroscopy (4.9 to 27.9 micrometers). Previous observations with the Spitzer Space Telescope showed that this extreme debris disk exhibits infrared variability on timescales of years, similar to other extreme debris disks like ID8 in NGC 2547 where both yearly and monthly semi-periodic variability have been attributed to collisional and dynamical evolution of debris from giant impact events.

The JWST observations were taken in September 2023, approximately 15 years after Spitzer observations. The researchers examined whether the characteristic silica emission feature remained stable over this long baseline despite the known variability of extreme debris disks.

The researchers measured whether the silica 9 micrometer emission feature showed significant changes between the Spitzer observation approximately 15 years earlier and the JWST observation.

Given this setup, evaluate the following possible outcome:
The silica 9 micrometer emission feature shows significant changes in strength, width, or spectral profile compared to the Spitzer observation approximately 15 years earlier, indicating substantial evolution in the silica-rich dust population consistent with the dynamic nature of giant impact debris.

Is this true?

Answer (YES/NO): NO